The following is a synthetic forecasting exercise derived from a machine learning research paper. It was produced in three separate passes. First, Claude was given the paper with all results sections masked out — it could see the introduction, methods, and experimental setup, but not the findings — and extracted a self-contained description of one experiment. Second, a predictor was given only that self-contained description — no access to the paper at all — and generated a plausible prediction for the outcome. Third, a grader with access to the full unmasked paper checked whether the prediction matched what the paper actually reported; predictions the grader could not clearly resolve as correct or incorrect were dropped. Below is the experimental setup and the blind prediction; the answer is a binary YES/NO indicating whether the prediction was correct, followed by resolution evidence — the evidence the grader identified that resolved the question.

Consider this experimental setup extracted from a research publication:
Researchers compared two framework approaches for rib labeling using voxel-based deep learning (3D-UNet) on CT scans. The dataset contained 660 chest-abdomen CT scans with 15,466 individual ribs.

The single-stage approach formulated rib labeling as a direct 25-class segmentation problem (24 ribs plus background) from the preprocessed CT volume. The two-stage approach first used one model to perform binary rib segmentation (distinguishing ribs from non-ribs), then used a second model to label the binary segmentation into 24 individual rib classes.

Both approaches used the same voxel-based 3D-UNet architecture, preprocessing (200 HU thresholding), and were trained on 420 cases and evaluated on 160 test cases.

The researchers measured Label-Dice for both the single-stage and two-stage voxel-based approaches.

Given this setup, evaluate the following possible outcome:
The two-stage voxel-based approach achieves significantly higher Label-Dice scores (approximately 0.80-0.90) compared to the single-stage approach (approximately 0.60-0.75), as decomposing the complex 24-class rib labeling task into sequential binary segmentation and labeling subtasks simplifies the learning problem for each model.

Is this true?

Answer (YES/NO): YES